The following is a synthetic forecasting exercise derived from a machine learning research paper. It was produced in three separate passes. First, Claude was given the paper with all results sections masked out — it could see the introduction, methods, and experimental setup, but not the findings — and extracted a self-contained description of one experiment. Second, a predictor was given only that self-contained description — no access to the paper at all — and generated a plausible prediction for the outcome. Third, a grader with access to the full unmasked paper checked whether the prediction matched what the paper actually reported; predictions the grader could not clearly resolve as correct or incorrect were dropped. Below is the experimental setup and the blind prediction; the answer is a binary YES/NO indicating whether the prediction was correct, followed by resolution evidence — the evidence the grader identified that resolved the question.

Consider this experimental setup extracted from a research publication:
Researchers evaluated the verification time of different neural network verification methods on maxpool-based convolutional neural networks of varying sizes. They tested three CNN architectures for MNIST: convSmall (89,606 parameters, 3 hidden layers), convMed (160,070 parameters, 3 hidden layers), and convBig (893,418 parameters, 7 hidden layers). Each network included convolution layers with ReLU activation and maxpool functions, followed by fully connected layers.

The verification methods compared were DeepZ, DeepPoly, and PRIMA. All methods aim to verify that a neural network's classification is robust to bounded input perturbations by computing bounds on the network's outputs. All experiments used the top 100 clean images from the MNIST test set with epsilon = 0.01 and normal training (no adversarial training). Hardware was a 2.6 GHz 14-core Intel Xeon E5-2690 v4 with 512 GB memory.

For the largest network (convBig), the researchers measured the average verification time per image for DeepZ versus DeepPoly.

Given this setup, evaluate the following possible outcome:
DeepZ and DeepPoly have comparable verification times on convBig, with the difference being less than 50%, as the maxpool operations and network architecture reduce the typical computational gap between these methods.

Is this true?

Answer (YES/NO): NO